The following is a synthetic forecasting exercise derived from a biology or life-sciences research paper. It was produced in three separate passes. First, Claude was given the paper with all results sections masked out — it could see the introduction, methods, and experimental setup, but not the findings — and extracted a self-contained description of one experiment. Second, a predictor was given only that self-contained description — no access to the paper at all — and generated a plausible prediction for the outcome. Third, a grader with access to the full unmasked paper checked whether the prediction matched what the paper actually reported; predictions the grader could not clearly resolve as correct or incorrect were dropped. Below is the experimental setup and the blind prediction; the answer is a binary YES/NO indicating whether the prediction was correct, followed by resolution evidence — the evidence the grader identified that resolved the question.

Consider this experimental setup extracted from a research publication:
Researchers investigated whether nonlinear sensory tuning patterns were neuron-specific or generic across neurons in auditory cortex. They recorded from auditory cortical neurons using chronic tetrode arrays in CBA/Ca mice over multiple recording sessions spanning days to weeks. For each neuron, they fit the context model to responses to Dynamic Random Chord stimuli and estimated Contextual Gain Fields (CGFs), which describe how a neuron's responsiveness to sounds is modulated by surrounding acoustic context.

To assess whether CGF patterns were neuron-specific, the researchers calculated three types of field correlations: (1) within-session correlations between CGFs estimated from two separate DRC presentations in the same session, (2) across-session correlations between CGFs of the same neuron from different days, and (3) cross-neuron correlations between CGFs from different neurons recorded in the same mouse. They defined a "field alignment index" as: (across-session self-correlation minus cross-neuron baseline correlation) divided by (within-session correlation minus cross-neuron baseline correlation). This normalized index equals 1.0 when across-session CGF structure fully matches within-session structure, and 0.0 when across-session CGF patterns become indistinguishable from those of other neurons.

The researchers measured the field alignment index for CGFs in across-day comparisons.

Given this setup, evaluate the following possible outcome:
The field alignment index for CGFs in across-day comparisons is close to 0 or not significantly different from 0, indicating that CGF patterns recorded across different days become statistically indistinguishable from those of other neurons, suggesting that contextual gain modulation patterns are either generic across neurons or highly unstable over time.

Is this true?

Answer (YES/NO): NO